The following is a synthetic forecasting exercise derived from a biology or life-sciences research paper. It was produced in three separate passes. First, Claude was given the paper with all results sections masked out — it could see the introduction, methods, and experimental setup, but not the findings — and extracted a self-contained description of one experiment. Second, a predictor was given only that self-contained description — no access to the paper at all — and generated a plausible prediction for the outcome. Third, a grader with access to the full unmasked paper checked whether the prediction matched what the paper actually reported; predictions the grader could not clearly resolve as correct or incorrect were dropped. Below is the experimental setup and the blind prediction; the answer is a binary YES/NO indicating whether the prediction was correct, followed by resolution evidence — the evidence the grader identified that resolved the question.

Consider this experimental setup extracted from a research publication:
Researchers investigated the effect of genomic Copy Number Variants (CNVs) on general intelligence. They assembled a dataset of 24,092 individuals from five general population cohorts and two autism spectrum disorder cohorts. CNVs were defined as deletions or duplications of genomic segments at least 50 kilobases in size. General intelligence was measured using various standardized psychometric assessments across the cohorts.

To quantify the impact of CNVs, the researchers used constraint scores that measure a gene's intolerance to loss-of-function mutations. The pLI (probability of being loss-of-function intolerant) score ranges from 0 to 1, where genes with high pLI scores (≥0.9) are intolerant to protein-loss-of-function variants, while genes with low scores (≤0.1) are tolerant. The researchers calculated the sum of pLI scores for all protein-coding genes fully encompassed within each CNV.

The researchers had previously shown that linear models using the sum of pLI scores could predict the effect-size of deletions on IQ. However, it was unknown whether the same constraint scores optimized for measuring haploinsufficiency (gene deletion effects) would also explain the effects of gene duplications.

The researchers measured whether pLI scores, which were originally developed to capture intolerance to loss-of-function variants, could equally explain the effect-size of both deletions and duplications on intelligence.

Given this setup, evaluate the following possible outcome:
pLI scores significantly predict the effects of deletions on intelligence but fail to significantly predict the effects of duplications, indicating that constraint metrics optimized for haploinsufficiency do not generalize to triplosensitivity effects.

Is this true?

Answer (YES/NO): NO